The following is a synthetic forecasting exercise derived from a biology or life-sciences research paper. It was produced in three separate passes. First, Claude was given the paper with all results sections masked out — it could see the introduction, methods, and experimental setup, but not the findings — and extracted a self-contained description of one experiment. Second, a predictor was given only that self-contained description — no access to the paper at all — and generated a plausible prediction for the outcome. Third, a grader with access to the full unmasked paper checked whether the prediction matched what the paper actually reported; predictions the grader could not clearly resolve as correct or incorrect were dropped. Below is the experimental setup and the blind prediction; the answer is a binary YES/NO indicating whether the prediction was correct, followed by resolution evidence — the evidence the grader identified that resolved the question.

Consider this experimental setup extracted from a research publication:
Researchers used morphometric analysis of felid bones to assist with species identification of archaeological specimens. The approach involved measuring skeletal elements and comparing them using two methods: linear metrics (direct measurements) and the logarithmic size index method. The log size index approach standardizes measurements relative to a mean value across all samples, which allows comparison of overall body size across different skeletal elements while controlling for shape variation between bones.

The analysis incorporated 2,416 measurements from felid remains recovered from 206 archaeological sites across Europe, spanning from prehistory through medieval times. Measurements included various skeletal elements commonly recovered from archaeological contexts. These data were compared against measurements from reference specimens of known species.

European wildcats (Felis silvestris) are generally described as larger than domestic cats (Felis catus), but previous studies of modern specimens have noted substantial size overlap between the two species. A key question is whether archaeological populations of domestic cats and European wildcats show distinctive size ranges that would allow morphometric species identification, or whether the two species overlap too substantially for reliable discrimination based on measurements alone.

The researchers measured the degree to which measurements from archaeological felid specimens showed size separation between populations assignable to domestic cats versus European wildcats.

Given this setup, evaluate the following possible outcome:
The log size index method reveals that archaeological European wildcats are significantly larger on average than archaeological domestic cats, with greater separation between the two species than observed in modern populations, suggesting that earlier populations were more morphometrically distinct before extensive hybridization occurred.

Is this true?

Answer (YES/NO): NO